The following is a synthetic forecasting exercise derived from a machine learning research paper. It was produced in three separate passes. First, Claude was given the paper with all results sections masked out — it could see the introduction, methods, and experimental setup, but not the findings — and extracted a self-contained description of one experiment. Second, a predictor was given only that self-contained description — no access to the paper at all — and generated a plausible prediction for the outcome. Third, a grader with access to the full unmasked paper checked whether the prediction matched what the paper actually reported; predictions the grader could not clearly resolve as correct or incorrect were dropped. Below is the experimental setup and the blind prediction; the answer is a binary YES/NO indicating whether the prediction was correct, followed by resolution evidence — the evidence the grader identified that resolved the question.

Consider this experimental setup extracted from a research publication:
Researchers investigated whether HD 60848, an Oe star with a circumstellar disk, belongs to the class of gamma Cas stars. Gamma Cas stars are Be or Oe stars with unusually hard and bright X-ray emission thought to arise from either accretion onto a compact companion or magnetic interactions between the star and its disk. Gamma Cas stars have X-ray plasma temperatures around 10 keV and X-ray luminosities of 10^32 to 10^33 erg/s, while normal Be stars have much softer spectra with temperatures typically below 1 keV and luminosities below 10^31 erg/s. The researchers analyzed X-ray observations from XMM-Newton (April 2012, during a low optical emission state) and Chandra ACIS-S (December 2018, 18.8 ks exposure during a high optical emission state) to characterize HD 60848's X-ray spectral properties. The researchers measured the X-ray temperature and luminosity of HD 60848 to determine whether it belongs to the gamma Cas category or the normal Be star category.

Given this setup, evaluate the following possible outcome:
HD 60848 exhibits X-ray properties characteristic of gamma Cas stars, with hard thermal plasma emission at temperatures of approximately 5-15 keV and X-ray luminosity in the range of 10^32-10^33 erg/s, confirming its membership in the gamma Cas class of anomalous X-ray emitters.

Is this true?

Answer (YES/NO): NO